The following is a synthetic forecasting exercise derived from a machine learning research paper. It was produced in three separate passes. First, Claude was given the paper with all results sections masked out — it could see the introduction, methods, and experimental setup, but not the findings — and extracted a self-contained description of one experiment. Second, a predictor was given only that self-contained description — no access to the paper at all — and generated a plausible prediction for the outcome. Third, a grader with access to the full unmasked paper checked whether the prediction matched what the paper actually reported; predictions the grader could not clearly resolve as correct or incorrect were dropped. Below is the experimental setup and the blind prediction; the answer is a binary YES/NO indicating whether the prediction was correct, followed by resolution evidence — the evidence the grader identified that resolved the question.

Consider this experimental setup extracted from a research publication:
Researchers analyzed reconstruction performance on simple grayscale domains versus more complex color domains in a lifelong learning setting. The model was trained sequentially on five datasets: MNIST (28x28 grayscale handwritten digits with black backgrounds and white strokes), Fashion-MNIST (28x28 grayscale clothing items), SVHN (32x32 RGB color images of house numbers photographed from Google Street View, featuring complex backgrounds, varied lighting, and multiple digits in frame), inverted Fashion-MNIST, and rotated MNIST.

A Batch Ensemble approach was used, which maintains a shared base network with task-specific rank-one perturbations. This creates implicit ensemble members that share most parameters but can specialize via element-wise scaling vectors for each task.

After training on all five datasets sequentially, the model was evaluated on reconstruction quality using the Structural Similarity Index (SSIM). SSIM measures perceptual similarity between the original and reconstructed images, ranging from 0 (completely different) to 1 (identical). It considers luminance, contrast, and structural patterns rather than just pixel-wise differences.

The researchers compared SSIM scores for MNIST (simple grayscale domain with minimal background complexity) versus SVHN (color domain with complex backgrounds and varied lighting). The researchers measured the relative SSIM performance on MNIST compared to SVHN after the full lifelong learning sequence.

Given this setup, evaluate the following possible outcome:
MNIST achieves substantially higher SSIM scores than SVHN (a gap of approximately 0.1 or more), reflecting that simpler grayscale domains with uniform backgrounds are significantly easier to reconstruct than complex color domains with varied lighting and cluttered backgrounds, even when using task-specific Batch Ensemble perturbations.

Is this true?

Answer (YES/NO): YES